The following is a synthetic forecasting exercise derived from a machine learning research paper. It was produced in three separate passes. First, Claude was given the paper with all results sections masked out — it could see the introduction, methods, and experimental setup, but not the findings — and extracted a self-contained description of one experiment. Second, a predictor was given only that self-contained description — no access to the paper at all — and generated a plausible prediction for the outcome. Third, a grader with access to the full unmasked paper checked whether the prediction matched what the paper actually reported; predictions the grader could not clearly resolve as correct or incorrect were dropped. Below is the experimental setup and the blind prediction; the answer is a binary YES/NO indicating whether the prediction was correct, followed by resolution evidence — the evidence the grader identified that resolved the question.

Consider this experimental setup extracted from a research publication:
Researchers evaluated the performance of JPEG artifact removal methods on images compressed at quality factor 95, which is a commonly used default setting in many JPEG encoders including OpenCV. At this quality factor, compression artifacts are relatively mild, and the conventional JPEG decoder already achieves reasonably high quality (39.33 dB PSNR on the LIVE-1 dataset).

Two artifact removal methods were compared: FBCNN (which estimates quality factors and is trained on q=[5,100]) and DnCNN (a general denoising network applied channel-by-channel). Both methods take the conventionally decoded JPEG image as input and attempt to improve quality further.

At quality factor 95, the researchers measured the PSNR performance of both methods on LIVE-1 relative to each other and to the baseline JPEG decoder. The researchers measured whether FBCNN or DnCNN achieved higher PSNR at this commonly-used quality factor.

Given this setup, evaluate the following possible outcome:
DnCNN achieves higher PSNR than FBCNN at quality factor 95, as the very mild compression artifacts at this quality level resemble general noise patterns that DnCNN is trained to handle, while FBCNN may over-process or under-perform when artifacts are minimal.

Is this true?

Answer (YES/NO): NO